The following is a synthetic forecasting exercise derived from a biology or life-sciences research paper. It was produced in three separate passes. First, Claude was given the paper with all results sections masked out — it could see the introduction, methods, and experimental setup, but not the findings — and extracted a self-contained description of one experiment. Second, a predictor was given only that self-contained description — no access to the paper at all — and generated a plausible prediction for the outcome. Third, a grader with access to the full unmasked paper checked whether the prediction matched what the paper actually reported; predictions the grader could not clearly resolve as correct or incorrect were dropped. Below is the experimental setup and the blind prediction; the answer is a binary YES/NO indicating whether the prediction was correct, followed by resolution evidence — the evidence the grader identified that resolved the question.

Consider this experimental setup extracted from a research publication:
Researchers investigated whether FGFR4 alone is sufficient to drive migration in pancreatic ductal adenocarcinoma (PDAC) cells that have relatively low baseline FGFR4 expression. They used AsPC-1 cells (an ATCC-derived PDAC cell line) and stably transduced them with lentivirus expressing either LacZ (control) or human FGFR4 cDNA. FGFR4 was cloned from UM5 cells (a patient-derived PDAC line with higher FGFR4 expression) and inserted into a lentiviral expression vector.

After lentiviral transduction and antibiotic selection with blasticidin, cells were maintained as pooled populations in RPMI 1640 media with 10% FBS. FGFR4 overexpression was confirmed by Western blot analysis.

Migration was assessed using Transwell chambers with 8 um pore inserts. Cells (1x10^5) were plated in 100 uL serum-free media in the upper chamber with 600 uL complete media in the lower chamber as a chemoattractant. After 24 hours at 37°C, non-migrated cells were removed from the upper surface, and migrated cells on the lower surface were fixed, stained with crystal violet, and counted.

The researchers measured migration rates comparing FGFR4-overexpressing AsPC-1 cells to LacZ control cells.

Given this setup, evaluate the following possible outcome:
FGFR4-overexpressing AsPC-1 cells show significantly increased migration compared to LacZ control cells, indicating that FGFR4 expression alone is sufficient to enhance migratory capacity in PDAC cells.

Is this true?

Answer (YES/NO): YES